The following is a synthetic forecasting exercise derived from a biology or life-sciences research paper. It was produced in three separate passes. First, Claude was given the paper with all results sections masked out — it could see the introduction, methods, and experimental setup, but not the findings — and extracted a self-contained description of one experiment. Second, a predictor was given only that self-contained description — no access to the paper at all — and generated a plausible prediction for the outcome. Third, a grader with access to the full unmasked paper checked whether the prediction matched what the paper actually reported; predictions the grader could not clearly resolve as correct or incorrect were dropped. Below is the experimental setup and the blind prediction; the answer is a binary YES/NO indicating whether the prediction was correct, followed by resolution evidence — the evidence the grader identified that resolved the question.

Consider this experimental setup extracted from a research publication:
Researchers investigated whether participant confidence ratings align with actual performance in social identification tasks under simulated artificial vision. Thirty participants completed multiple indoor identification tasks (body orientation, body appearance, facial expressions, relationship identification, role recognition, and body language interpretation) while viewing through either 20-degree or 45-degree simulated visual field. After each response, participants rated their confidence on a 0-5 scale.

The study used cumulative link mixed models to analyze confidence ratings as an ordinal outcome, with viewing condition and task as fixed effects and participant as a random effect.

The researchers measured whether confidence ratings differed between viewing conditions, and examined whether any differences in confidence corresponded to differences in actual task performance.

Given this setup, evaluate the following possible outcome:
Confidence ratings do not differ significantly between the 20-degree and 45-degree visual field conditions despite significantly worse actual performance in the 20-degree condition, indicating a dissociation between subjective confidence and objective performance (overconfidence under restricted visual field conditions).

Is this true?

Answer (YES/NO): NO